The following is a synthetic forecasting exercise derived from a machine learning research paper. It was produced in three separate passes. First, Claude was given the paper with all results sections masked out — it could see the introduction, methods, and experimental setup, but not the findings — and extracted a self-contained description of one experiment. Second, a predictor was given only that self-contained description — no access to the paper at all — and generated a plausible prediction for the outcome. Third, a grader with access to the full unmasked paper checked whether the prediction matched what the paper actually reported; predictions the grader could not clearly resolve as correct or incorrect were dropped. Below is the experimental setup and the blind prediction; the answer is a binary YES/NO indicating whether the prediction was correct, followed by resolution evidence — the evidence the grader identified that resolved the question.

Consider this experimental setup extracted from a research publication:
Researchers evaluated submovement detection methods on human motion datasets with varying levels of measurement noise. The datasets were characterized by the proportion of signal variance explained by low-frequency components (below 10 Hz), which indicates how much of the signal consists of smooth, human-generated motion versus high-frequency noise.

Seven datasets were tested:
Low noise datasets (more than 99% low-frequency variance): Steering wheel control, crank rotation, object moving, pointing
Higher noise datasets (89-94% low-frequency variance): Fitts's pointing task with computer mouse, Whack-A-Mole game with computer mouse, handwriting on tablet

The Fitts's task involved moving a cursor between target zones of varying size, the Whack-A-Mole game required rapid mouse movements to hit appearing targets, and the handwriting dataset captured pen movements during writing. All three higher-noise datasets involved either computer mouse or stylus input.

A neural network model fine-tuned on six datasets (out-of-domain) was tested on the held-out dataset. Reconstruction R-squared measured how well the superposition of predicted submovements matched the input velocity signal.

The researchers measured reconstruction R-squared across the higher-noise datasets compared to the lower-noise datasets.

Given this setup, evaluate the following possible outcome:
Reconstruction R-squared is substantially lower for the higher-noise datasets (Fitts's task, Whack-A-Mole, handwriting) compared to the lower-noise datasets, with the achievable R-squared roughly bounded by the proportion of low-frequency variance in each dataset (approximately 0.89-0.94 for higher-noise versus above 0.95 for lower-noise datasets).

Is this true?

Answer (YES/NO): NO